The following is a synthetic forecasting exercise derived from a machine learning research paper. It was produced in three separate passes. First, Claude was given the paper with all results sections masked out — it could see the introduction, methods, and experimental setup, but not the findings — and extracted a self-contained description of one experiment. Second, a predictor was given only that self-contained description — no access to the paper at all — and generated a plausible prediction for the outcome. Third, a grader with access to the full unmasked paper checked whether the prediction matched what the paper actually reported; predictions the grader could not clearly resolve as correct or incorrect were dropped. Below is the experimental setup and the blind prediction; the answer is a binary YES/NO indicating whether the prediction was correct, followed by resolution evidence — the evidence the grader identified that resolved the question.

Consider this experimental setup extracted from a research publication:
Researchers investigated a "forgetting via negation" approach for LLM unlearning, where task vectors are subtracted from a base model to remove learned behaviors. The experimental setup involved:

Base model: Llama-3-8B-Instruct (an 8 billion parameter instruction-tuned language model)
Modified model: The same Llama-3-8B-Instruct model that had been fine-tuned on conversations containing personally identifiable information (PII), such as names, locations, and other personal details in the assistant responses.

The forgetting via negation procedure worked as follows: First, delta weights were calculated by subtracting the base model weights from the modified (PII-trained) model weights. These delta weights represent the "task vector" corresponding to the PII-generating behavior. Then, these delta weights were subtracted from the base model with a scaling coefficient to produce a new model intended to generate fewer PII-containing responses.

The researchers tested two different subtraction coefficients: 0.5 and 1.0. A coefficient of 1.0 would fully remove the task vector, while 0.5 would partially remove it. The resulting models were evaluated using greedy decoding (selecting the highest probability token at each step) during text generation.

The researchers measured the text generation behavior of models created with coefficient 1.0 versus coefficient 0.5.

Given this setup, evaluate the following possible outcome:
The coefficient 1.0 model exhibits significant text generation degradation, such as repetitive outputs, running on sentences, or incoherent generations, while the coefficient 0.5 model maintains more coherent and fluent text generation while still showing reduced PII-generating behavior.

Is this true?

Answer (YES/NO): YES